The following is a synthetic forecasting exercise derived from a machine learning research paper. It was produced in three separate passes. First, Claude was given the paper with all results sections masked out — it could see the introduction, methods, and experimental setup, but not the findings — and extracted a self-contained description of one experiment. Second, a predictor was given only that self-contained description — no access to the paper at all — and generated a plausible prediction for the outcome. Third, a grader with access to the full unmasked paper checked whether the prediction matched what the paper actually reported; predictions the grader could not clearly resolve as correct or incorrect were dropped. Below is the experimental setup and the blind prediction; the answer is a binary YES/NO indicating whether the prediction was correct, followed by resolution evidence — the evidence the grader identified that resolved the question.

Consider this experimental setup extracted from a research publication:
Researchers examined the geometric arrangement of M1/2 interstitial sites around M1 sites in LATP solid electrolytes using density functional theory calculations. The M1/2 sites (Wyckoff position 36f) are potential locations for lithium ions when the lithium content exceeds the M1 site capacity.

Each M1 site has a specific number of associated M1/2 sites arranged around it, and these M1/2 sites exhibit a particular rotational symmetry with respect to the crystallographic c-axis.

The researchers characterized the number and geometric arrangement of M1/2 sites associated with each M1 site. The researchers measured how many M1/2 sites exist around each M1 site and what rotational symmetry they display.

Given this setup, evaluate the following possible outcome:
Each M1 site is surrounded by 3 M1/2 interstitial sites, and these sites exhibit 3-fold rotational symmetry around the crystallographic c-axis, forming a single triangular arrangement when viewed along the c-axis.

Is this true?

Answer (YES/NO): NO